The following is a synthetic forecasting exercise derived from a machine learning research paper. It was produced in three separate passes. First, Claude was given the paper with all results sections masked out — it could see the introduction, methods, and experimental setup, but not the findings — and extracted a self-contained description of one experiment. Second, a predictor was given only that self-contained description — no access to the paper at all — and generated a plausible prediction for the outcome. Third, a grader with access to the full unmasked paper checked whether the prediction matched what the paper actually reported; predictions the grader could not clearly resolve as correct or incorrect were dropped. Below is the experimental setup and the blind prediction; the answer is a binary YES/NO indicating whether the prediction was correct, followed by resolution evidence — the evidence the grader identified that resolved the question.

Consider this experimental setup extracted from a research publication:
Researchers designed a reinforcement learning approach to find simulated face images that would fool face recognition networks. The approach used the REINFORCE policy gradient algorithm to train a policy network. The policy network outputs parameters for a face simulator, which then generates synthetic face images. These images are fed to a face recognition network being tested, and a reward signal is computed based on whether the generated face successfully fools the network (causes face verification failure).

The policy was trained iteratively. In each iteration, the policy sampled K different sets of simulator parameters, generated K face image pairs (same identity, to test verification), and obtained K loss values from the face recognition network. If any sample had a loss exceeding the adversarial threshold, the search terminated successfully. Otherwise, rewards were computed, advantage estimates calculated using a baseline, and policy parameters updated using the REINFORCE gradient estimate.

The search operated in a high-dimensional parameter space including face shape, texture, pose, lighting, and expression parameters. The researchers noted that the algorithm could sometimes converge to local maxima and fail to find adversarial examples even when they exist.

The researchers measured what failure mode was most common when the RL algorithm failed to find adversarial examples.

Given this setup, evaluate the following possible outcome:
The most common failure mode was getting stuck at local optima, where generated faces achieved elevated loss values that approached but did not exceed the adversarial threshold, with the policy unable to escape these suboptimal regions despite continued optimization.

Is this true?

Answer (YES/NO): NO